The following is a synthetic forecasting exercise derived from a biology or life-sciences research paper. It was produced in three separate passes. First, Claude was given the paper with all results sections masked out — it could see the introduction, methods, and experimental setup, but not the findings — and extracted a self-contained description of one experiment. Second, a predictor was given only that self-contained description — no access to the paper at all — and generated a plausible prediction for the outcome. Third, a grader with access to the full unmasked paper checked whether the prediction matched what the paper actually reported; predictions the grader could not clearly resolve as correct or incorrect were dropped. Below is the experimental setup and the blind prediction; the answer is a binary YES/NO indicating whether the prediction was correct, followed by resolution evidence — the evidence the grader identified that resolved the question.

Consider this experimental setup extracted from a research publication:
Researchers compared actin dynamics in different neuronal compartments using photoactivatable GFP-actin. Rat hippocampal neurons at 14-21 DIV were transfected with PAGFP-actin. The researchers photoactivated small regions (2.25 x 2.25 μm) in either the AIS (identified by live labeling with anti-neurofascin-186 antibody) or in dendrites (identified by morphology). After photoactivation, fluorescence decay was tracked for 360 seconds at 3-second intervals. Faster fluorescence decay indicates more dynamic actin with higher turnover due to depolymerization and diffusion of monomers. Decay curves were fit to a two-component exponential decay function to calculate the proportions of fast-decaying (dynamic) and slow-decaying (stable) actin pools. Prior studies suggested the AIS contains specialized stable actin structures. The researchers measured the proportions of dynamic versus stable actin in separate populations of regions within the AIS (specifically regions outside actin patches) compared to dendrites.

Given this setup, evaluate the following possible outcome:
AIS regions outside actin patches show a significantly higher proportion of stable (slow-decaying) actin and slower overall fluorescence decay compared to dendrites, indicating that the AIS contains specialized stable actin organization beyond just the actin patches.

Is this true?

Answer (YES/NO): NO